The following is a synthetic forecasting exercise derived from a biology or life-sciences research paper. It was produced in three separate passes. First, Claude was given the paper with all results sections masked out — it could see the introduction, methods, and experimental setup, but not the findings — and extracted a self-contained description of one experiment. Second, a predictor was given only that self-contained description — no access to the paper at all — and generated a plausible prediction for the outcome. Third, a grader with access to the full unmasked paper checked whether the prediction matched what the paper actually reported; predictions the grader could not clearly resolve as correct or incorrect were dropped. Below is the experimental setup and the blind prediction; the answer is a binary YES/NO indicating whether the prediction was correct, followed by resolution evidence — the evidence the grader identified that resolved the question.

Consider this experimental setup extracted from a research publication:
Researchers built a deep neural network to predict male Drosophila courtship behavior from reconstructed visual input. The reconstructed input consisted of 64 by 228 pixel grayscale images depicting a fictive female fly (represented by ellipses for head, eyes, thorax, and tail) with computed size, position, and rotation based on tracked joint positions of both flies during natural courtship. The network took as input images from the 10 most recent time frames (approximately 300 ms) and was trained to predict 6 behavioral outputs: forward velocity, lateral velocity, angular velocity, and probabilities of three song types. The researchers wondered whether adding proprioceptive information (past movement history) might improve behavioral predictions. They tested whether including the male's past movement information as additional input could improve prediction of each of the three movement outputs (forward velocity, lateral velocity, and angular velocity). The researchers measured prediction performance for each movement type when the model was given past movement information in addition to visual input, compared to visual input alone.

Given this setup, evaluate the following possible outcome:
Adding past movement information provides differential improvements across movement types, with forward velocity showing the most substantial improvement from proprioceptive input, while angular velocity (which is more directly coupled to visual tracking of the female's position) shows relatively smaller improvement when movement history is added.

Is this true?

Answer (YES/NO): NO